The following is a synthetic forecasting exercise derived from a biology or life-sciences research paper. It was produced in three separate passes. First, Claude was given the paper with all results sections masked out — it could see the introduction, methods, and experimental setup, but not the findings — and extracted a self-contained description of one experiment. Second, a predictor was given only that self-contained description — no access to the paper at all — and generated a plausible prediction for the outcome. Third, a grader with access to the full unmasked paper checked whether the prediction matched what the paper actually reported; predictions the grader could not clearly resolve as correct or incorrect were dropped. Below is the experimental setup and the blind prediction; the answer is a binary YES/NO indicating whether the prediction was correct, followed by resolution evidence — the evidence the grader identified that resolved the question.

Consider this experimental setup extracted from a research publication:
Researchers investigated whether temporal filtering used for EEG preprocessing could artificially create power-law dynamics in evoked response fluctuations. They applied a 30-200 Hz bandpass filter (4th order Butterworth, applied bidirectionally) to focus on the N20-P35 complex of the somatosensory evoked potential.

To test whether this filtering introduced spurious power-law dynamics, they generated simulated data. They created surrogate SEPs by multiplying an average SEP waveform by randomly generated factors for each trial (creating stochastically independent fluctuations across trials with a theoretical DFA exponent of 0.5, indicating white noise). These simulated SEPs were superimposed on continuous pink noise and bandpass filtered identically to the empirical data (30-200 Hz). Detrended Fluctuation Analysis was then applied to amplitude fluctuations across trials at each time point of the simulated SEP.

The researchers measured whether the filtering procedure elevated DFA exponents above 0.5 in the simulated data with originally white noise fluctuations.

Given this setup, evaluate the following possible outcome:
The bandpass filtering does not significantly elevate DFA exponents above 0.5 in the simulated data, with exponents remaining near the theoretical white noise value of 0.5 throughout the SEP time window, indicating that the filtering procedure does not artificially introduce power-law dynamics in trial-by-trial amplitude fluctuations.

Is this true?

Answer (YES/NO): YES